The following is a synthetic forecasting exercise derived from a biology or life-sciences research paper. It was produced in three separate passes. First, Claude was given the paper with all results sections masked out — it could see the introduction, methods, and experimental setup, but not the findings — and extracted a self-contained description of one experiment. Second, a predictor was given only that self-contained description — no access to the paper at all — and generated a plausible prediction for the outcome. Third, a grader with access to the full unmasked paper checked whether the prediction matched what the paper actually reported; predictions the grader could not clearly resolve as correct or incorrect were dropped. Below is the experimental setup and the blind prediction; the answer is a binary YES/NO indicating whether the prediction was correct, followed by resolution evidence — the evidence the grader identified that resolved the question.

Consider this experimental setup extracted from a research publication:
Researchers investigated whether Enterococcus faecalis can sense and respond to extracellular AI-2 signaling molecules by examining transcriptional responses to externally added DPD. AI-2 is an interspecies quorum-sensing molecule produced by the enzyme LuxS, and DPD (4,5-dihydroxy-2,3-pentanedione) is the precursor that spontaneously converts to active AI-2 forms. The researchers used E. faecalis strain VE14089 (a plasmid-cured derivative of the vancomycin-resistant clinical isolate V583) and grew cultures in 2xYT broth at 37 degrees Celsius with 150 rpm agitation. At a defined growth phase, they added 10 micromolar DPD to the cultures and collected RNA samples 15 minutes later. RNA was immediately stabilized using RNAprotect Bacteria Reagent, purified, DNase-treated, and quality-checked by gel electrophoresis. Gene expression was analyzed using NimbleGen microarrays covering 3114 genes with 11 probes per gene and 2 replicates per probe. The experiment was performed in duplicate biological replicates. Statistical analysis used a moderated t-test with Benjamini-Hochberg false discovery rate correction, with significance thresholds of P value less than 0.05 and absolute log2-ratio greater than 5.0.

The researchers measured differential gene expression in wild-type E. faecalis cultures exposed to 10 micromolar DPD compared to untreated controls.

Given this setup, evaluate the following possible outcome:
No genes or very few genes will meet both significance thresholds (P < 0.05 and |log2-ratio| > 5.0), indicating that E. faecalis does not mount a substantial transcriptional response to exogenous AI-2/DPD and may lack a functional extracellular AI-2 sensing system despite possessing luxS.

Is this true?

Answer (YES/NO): YES